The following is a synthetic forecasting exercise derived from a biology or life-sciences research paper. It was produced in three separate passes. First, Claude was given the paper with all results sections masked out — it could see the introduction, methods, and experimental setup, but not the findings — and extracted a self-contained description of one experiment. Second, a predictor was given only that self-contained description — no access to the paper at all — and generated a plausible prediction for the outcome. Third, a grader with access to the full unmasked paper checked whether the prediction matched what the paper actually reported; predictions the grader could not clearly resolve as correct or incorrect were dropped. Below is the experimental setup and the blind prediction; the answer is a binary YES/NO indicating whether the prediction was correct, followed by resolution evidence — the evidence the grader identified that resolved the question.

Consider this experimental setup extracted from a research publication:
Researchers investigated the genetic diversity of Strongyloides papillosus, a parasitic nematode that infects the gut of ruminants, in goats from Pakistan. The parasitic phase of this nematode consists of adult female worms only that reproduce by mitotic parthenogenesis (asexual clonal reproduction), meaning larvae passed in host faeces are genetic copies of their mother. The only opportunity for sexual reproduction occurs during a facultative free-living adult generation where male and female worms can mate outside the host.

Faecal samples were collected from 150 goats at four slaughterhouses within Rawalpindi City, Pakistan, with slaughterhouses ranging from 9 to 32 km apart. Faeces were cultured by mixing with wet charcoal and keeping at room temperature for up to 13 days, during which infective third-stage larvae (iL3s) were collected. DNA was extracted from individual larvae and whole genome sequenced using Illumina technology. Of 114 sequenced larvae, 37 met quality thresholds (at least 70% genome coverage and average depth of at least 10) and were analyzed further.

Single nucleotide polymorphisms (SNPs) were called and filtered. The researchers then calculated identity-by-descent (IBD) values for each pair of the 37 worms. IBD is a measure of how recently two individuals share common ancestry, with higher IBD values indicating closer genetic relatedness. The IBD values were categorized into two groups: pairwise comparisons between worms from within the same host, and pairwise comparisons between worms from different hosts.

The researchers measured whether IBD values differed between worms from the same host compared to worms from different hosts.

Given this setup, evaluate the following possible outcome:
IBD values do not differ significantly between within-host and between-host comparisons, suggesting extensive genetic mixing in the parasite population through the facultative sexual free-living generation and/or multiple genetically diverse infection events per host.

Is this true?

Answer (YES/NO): YES